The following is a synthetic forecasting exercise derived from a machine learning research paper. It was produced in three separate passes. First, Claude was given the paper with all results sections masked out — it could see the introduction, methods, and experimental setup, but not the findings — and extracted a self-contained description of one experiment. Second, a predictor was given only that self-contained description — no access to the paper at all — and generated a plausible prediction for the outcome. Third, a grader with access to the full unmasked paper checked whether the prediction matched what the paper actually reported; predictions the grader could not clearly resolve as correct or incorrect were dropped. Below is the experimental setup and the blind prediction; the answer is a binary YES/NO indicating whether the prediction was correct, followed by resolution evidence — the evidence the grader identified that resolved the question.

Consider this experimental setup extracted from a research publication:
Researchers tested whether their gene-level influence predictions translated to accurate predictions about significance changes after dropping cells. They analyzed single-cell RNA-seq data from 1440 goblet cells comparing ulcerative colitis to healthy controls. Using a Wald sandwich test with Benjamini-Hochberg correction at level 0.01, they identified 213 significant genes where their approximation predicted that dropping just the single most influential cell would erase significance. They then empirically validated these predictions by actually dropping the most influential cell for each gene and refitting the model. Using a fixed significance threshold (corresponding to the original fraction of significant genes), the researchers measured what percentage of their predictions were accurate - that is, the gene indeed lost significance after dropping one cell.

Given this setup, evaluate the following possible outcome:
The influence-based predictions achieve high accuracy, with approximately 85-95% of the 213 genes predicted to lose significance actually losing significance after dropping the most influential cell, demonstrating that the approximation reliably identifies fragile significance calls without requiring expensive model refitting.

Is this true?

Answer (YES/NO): NO